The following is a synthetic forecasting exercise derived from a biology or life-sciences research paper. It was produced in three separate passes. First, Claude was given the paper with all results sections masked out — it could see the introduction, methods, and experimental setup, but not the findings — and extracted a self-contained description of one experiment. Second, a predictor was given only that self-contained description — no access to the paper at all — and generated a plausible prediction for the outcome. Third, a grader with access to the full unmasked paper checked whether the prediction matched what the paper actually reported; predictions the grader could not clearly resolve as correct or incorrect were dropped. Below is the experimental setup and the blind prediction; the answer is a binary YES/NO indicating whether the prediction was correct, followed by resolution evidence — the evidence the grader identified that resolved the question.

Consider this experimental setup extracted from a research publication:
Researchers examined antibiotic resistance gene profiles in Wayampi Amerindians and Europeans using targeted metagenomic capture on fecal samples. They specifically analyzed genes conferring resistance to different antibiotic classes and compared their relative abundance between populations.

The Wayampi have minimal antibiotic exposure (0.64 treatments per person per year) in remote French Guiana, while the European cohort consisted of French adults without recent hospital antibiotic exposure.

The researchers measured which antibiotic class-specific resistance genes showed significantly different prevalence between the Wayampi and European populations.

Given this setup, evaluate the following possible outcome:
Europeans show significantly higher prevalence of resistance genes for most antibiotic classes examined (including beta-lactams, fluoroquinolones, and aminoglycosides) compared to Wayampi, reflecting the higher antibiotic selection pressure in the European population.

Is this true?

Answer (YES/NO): NO